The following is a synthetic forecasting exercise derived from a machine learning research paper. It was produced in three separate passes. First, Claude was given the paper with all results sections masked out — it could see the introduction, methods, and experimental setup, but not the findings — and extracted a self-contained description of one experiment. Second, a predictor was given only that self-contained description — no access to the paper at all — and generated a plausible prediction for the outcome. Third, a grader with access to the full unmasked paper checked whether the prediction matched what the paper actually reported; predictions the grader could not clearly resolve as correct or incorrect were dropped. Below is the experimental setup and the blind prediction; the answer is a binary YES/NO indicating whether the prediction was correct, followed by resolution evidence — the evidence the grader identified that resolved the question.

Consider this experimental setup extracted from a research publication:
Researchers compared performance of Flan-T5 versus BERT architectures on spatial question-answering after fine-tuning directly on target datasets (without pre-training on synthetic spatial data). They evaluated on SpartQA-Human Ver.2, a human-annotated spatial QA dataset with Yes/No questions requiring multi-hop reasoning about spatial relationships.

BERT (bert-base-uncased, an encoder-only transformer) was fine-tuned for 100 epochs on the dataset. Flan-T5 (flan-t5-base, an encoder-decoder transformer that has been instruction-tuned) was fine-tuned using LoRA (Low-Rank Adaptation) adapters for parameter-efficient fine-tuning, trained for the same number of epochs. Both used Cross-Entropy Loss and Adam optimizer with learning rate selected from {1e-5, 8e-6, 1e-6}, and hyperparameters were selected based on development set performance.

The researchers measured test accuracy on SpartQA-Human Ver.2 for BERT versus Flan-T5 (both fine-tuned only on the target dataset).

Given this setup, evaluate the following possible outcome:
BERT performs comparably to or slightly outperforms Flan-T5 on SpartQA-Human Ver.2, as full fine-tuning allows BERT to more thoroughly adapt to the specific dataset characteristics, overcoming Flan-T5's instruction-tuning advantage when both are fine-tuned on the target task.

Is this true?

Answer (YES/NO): NO